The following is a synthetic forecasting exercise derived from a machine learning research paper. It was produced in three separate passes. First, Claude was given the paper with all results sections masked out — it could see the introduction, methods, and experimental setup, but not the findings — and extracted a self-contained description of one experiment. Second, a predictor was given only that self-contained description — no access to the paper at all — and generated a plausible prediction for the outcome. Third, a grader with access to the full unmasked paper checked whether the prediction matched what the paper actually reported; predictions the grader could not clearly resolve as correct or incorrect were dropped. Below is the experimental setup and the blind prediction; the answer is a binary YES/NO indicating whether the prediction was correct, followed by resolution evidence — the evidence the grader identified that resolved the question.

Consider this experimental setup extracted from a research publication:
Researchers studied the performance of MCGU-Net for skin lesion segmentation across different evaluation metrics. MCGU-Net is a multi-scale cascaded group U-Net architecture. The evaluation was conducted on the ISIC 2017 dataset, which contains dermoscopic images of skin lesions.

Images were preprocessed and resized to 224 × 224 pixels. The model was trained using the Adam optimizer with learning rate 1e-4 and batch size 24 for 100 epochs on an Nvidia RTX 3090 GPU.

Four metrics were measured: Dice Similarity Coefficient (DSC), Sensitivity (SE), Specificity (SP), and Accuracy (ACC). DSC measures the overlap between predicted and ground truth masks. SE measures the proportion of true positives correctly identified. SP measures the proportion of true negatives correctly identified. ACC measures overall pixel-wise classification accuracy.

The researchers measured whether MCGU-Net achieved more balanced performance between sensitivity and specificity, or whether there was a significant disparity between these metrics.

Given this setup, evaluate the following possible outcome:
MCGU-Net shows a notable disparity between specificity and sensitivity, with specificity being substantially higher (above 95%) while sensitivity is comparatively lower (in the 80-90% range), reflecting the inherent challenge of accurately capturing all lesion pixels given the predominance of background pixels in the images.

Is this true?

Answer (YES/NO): YES